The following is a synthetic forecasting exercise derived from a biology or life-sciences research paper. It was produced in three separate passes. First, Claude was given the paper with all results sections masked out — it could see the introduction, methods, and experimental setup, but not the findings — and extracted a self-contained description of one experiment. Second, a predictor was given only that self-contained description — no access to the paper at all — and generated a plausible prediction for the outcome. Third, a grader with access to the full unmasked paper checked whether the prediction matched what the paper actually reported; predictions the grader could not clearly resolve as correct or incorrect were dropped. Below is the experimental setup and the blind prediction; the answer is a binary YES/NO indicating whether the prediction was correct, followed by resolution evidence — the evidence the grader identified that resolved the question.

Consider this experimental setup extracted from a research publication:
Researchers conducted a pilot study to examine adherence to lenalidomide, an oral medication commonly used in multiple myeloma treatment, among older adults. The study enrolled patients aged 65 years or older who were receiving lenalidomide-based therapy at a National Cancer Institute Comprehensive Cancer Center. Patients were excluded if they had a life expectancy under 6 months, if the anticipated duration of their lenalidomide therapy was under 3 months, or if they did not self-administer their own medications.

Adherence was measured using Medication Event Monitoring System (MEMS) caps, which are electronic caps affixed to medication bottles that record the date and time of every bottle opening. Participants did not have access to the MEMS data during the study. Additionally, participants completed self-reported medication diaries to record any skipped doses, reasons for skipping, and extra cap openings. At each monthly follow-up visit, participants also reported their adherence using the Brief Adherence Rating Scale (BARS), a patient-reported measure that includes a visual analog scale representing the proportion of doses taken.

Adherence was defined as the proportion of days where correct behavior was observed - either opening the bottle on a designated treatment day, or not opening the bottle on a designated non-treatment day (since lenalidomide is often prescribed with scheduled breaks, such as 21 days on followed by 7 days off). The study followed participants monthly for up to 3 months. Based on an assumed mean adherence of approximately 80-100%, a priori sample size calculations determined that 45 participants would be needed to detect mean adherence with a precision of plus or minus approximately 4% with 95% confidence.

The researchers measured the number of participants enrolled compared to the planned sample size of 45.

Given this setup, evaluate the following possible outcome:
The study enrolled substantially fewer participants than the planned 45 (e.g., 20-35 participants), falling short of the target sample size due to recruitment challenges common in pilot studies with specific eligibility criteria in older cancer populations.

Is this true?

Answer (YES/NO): NO